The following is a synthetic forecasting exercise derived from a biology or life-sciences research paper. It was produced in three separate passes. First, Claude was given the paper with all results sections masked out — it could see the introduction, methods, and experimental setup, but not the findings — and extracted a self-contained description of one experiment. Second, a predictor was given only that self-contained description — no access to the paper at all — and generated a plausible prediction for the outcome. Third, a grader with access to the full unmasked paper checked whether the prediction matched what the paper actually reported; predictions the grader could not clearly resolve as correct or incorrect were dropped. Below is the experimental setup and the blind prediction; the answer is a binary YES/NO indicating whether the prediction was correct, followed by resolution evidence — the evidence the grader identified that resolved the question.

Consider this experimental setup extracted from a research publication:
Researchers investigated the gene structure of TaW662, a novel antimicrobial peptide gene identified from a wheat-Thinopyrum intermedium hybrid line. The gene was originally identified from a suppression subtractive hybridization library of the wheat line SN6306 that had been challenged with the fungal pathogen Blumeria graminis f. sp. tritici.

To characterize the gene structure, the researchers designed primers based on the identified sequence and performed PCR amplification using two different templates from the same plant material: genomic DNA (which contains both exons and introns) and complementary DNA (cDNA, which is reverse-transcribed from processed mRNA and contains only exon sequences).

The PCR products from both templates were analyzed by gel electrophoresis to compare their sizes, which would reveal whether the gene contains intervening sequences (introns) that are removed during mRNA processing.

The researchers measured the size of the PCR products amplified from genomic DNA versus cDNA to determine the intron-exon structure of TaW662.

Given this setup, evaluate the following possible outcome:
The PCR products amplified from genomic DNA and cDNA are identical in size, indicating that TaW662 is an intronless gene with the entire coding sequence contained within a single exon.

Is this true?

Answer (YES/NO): NO